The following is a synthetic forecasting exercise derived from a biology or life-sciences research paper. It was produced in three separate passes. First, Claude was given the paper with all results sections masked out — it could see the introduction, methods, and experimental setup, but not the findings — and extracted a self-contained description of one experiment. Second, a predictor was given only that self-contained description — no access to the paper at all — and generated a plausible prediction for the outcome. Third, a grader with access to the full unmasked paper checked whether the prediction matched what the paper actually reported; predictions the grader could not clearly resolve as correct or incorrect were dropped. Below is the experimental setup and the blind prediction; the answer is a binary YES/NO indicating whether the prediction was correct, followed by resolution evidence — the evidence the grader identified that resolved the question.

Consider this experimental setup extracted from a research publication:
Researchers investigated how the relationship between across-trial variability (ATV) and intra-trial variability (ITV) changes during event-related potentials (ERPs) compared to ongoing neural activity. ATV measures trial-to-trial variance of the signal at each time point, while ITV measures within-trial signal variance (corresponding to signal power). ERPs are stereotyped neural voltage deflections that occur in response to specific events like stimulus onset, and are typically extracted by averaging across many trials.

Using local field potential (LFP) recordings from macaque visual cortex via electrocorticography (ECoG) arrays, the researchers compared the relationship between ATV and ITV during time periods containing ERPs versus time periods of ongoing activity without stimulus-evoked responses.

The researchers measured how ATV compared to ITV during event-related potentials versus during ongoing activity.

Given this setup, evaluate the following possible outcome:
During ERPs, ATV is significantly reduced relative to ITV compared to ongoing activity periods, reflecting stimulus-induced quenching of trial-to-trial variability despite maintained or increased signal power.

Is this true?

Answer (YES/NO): YES